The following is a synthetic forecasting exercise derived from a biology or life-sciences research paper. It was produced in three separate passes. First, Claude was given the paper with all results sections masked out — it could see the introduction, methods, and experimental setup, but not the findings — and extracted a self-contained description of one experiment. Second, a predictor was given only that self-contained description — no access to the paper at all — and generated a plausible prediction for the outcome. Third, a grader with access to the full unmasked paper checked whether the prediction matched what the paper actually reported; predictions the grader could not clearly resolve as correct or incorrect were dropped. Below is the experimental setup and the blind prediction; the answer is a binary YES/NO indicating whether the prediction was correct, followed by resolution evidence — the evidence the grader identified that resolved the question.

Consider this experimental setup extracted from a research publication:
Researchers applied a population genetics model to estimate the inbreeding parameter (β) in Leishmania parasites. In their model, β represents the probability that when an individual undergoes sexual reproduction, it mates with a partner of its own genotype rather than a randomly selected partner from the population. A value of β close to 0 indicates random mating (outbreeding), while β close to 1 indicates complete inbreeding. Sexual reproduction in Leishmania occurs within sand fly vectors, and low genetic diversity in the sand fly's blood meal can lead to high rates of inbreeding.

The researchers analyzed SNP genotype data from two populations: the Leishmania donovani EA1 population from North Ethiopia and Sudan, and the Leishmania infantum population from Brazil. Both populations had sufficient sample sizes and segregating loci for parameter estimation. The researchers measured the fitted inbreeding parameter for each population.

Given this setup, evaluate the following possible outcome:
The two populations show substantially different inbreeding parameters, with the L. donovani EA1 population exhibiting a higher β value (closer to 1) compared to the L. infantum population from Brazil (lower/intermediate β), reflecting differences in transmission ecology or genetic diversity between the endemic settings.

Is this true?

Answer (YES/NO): NO